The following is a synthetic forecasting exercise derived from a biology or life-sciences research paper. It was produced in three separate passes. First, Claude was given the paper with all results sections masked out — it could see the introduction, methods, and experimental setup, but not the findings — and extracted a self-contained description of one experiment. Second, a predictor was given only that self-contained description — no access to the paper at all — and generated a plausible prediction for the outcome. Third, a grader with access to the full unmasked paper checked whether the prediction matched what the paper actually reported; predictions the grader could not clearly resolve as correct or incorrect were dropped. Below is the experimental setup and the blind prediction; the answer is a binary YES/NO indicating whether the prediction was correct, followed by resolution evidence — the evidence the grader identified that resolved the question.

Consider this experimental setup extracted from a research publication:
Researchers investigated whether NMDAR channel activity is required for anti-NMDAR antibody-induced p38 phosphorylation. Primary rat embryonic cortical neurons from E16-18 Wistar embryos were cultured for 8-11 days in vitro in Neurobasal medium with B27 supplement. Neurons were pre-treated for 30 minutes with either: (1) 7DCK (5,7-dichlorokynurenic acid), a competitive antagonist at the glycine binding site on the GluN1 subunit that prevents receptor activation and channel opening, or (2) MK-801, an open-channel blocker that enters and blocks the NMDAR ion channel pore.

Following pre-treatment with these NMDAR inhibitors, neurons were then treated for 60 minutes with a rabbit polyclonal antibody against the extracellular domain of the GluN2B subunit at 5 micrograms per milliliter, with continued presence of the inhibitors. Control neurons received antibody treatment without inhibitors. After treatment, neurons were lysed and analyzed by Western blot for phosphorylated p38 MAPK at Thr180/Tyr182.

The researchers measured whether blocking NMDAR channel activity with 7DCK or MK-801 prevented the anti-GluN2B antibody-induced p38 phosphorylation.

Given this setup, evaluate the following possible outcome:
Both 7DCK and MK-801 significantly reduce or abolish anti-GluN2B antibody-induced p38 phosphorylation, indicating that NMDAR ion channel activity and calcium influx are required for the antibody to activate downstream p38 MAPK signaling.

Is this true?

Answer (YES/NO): NO